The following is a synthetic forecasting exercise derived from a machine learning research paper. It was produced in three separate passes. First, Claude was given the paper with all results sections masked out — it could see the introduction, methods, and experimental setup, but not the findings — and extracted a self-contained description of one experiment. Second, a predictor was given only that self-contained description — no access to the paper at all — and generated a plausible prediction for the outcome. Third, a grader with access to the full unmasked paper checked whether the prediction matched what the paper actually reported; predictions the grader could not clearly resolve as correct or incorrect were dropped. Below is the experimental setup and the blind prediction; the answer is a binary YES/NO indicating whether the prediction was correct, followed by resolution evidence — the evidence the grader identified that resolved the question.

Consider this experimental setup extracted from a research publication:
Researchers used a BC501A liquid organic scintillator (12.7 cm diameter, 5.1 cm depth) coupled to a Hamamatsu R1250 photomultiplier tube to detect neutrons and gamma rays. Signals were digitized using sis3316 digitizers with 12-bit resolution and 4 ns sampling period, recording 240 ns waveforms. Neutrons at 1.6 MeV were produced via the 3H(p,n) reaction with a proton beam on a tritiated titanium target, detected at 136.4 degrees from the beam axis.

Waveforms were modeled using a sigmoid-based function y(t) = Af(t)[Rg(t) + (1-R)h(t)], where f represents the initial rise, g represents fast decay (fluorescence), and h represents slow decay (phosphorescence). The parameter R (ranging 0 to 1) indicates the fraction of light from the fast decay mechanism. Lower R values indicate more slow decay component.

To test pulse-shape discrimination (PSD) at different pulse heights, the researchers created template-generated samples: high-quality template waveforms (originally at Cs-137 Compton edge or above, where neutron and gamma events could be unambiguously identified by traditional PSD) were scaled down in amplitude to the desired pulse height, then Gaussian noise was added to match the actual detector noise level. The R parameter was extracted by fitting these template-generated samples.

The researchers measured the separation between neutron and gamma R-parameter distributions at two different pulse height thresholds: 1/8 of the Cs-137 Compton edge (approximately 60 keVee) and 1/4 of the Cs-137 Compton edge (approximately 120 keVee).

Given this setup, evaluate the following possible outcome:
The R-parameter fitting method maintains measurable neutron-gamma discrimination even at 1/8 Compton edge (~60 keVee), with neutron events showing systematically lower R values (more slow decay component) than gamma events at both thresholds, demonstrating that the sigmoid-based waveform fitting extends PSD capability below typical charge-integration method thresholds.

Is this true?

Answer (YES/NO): NO